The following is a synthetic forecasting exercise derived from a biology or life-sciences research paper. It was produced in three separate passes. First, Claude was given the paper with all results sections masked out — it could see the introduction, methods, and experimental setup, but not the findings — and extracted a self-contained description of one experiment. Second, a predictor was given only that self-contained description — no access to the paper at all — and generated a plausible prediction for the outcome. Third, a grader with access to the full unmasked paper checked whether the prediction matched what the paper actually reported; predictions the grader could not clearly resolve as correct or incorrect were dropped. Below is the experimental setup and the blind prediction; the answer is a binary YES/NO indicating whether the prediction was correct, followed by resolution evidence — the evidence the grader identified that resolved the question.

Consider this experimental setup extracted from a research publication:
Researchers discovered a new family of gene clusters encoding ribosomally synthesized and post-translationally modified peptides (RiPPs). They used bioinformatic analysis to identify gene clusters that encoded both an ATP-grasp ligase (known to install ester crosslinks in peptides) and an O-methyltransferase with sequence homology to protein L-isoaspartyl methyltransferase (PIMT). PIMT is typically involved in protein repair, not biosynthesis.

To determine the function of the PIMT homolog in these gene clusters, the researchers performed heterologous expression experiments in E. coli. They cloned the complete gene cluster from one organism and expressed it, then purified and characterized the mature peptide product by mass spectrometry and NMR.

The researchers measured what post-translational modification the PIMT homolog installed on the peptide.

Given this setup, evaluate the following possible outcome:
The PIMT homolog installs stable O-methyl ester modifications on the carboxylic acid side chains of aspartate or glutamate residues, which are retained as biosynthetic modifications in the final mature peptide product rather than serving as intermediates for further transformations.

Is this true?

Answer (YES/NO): NO